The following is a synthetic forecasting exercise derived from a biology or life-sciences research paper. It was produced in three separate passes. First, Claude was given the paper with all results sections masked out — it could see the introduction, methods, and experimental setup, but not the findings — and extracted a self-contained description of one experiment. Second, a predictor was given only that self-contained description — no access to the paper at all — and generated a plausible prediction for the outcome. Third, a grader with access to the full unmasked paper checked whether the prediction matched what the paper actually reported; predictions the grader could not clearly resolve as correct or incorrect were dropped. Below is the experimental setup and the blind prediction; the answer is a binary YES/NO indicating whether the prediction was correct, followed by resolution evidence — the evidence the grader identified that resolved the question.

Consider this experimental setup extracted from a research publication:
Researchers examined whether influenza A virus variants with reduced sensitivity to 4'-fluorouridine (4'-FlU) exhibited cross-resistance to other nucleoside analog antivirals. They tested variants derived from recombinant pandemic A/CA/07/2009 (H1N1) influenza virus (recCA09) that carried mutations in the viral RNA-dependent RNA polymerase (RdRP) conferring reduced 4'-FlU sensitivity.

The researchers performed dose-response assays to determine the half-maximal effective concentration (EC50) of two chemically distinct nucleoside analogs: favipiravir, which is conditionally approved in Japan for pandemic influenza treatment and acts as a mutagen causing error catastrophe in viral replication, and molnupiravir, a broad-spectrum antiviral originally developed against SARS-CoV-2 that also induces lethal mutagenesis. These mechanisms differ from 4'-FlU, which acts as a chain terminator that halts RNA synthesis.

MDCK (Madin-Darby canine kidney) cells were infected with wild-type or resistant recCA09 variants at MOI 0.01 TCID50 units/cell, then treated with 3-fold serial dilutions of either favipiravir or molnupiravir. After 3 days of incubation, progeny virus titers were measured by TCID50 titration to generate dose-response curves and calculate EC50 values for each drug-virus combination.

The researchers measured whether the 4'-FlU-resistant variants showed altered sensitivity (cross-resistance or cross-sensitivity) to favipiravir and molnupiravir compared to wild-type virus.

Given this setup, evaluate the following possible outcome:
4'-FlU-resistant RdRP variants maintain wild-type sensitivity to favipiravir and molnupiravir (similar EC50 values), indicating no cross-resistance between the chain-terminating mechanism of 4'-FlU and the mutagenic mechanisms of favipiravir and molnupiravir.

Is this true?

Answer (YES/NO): NO